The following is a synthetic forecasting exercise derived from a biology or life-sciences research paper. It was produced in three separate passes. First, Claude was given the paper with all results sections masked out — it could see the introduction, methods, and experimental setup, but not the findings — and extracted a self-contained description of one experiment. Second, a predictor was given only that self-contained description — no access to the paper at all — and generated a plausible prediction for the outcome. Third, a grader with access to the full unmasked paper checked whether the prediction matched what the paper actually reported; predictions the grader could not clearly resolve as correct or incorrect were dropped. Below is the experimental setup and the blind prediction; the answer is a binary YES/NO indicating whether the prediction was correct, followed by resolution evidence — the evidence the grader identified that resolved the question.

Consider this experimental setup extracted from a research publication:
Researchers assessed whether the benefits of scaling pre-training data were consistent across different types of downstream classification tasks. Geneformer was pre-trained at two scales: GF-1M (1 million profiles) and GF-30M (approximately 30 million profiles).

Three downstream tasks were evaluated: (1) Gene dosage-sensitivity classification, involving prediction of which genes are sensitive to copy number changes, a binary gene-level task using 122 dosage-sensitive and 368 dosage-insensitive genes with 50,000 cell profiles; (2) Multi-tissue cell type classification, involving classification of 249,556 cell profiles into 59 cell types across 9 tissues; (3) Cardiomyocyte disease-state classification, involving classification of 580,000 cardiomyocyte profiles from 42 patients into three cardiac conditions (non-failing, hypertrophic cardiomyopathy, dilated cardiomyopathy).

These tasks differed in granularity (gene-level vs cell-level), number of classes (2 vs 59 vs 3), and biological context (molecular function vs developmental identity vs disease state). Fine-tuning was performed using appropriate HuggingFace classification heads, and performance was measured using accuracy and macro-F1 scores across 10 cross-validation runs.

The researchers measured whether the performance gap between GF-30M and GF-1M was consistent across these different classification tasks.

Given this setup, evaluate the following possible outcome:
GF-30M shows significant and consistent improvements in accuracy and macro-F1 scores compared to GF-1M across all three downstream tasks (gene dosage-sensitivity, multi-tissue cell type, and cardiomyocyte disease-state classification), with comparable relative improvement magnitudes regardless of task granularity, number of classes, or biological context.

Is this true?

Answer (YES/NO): NO